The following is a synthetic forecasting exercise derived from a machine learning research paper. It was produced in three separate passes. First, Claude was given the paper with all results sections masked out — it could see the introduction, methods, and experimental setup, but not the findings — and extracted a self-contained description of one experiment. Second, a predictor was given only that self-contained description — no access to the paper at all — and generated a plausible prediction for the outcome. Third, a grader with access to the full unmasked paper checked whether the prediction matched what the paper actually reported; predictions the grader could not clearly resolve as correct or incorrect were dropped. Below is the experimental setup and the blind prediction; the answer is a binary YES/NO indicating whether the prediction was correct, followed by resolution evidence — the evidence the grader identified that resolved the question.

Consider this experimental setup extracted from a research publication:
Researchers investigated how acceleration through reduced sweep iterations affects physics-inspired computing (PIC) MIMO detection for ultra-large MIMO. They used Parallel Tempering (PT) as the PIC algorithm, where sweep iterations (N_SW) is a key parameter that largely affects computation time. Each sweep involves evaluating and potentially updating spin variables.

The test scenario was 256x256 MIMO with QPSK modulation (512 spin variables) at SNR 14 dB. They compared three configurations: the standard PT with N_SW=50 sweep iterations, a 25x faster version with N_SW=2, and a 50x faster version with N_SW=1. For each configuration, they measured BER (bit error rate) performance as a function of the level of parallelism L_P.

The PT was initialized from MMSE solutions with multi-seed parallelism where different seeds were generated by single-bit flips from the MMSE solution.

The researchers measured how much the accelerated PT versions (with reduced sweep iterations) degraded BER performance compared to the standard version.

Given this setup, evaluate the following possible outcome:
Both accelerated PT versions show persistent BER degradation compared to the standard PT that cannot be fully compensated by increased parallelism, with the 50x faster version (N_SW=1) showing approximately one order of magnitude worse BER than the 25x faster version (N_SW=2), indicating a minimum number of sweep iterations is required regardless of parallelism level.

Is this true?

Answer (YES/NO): NO